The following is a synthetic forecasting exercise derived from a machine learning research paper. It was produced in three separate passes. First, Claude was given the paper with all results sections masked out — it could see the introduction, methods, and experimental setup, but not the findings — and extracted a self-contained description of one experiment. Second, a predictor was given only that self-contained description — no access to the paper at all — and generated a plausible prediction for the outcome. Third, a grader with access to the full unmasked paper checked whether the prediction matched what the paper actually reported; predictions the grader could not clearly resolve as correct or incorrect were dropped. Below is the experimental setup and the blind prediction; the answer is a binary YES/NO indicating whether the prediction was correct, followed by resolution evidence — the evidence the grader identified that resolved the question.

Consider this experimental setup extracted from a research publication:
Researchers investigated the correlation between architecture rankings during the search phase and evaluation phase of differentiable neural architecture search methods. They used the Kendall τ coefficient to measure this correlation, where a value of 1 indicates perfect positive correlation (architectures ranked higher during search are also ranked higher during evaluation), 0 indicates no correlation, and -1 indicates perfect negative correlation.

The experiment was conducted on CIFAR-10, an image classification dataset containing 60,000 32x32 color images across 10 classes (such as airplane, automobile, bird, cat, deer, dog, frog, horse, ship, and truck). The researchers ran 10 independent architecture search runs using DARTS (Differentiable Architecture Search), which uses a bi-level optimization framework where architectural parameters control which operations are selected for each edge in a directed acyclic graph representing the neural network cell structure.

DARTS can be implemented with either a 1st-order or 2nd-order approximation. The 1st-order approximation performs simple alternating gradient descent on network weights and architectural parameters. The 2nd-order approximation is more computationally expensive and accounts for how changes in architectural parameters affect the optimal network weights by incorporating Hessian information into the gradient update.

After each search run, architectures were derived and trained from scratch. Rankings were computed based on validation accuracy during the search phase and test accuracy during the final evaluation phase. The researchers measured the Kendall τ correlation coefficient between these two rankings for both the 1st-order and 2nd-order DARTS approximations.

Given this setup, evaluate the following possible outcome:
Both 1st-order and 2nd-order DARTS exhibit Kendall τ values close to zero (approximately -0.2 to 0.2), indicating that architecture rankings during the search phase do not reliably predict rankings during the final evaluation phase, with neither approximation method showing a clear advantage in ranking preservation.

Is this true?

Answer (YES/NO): NO